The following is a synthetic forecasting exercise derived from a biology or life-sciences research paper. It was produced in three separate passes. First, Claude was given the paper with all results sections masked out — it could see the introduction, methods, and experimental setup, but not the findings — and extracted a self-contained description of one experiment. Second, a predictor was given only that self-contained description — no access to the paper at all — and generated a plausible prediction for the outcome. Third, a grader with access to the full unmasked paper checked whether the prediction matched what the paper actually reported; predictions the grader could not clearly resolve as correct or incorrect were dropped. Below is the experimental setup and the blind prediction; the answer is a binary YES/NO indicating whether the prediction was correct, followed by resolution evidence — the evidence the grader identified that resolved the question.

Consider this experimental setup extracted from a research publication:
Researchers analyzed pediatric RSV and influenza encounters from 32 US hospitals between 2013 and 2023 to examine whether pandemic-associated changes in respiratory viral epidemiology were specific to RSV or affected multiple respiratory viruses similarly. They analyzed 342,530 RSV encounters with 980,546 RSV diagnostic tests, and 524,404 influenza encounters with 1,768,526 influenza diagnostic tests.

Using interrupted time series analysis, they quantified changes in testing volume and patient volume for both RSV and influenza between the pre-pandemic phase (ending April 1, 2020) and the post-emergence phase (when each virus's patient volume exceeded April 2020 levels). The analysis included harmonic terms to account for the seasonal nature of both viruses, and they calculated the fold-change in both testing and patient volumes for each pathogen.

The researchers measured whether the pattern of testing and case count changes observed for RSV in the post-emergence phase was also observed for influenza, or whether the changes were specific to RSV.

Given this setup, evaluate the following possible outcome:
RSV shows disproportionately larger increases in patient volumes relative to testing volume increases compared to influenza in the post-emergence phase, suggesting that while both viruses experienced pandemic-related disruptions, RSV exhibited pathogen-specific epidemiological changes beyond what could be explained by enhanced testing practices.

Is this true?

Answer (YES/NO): NO